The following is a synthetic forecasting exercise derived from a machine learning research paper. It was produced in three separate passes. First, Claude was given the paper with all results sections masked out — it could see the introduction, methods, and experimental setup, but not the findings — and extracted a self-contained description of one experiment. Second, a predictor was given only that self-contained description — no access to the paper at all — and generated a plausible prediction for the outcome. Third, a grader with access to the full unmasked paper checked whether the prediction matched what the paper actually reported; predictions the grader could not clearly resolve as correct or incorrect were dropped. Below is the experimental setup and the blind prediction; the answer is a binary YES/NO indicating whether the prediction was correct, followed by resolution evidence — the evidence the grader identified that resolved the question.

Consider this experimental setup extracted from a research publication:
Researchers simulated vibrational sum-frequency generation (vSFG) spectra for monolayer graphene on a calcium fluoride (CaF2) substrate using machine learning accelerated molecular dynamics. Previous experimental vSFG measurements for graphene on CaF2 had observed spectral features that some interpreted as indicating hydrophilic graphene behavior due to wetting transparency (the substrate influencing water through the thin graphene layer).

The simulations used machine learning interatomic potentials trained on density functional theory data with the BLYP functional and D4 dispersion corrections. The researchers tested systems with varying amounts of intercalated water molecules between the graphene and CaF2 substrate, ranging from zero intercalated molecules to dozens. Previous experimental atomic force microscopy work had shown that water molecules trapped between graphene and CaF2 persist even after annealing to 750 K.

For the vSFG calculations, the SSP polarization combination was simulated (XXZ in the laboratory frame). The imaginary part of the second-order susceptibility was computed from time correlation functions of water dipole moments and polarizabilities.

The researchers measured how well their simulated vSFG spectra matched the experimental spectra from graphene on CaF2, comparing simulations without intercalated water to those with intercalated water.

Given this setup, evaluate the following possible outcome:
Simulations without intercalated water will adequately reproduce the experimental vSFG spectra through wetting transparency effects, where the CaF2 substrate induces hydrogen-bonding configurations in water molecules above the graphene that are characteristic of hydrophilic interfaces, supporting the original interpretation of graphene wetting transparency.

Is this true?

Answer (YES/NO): NO